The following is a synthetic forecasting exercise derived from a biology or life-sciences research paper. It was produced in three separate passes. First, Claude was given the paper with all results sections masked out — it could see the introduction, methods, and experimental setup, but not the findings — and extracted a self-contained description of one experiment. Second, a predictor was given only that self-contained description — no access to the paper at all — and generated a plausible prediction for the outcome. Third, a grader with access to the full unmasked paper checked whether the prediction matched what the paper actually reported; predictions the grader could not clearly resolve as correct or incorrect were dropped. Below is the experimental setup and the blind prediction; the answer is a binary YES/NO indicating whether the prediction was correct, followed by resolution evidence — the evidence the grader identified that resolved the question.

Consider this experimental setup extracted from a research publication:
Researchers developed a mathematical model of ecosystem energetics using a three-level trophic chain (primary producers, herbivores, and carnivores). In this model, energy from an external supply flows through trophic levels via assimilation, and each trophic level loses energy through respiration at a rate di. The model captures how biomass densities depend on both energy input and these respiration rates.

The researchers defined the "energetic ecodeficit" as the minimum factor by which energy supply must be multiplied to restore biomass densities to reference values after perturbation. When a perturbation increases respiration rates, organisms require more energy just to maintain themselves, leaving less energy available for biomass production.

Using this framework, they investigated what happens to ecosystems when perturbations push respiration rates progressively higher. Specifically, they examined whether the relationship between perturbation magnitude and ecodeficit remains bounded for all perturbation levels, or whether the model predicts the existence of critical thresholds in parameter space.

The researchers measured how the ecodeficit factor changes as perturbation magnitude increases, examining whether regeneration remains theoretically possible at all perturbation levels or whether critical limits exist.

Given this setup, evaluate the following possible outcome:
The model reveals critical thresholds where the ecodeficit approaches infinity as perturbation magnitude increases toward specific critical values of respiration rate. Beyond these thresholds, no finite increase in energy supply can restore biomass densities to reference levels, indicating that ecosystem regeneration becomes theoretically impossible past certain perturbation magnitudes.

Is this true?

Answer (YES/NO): YES